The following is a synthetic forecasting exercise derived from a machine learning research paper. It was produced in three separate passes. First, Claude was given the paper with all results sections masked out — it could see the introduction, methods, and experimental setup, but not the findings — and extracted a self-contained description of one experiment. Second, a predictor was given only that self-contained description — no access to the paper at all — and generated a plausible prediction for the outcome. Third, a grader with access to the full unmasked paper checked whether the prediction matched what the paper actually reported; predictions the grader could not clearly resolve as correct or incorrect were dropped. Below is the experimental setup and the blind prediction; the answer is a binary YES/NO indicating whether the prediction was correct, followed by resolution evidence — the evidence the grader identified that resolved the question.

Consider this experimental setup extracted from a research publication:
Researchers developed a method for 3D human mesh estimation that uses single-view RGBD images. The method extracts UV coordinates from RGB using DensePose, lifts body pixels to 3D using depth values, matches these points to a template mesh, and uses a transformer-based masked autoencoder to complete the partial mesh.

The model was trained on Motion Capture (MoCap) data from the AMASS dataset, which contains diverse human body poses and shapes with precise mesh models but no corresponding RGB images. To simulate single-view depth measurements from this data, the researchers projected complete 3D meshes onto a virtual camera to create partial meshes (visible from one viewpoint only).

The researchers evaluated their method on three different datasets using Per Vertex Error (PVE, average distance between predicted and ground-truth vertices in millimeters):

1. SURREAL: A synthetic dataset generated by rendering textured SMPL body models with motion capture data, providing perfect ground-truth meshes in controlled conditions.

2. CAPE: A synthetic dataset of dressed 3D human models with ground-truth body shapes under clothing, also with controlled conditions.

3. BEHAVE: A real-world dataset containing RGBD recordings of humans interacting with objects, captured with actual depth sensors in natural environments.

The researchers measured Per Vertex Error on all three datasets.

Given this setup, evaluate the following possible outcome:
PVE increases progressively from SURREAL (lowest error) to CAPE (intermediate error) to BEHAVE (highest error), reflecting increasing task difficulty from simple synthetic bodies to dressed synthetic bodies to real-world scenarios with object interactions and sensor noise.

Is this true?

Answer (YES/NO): YES